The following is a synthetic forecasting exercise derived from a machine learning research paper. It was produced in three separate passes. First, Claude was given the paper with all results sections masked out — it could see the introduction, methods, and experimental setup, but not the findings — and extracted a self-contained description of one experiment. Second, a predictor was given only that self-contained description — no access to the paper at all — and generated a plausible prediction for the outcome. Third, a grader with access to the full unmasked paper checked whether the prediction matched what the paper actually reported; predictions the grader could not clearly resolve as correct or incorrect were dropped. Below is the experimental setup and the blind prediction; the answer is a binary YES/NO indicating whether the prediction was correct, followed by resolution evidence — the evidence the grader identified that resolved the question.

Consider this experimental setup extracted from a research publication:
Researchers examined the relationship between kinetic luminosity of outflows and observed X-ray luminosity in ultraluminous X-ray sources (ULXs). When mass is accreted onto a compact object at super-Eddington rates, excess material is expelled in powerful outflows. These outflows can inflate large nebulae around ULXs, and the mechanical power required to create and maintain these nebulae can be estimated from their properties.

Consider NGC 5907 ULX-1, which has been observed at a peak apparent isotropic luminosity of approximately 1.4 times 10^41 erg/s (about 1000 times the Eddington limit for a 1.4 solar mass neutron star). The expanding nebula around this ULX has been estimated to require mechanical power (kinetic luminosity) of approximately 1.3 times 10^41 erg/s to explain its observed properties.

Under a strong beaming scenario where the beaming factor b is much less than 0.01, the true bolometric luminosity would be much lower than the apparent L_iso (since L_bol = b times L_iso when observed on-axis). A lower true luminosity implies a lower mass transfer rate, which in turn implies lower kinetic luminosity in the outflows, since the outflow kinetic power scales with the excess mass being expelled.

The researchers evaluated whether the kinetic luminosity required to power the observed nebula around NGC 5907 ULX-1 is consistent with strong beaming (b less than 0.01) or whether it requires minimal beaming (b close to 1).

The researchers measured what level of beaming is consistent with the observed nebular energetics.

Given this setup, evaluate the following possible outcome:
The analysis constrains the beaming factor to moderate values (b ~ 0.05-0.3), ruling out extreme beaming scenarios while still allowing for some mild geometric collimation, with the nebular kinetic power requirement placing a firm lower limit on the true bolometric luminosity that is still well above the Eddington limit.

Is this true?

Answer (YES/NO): NO